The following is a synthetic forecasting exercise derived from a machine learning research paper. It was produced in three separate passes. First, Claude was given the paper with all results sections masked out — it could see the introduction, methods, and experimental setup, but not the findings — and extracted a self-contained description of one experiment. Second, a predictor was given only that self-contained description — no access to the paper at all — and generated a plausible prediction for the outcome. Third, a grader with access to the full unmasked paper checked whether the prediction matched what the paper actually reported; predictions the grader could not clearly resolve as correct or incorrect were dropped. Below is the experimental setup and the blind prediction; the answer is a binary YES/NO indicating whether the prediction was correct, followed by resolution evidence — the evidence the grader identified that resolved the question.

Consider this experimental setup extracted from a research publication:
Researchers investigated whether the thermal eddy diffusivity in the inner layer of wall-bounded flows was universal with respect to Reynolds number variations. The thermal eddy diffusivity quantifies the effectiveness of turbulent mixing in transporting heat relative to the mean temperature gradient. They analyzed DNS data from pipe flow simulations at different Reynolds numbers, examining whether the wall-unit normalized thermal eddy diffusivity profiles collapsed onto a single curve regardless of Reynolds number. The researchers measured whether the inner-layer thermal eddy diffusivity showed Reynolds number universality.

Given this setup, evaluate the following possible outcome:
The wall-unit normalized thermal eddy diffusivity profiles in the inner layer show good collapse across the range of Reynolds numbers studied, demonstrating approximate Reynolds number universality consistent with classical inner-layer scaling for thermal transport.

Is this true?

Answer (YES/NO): YES